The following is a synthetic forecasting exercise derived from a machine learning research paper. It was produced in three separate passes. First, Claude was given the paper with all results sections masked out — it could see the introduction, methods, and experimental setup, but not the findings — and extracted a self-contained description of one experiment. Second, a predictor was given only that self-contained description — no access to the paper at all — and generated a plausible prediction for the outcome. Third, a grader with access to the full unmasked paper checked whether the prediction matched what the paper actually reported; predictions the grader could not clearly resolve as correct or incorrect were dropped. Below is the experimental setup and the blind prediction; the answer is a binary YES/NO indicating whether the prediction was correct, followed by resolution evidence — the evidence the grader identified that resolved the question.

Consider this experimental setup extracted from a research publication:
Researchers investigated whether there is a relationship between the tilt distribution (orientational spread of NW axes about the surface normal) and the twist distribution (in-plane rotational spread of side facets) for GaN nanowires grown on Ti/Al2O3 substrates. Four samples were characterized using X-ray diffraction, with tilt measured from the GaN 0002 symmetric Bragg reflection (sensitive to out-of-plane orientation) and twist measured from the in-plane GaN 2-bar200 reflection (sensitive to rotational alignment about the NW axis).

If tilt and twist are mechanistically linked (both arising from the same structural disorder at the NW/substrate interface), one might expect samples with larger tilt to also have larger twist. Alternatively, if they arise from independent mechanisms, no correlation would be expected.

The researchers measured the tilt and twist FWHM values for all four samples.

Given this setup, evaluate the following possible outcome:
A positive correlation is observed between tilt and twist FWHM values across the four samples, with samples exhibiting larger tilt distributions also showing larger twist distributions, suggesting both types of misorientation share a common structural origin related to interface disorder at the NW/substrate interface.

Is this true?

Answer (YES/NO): NO